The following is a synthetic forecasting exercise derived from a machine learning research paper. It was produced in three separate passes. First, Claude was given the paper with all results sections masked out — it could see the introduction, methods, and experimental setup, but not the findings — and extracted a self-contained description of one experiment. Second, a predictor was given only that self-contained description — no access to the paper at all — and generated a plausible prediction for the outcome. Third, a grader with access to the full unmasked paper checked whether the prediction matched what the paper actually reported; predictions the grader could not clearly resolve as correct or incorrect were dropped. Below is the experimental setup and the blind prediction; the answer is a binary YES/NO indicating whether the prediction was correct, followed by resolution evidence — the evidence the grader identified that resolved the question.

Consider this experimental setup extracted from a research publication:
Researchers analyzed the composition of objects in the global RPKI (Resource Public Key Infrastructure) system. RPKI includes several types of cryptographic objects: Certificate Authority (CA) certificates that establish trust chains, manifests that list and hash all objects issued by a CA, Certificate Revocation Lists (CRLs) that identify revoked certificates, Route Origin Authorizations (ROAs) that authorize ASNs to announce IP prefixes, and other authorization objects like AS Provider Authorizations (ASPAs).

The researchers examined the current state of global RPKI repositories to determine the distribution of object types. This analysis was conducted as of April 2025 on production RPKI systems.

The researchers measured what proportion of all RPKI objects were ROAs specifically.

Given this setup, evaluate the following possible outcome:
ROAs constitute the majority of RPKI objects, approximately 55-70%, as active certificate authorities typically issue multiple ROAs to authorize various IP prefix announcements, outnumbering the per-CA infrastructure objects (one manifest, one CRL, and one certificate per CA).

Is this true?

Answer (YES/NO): NO